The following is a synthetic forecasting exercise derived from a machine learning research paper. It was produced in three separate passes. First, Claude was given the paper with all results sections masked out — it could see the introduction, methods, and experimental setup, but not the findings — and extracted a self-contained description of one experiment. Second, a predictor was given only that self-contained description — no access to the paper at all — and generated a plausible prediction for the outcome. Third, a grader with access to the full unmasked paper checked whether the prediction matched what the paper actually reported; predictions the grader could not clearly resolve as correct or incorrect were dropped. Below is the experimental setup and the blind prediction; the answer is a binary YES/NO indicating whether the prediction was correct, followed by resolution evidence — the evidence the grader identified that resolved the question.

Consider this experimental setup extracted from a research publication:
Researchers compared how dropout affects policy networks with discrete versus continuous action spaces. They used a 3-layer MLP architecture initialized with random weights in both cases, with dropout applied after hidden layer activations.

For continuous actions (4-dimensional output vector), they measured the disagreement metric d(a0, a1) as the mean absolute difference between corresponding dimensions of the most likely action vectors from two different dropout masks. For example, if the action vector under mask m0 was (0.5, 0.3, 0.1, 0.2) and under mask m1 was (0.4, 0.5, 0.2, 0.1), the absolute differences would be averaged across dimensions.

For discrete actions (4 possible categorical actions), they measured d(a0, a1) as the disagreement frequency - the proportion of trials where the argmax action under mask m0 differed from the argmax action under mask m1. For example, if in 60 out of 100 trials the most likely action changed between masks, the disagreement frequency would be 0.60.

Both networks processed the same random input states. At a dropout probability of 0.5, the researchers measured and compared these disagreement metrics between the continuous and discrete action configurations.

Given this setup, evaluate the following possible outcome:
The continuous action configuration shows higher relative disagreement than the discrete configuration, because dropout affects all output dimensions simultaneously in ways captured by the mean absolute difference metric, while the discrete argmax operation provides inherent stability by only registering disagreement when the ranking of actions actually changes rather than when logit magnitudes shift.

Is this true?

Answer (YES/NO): NO